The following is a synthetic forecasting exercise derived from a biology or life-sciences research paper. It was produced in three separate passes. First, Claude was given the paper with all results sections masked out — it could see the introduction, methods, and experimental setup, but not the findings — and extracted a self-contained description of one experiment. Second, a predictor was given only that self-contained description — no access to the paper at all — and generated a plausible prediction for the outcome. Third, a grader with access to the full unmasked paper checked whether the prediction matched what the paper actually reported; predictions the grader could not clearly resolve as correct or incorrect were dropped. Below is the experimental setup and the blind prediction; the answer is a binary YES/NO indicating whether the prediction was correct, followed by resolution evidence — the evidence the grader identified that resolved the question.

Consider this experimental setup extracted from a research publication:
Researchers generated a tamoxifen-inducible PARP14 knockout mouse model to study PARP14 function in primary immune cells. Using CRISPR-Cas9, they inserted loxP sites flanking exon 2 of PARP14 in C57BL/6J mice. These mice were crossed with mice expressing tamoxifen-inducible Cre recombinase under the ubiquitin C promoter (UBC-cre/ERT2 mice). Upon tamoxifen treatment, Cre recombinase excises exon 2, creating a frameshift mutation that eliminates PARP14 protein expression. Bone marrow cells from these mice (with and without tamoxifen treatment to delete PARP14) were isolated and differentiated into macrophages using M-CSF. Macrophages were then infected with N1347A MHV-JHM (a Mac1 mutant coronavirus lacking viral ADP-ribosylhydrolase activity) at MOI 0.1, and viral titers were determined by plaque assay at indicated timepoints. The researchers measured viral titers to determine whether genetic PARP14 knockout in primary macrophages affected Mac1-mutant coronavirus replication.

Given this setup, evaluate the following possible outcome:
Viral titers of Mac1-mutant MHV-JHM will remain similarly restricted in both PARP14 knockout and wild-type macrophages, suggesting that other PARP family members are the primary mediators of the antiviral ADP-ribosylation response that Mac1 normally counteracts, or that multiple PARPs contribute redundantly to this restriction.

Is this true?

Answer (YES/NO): NO